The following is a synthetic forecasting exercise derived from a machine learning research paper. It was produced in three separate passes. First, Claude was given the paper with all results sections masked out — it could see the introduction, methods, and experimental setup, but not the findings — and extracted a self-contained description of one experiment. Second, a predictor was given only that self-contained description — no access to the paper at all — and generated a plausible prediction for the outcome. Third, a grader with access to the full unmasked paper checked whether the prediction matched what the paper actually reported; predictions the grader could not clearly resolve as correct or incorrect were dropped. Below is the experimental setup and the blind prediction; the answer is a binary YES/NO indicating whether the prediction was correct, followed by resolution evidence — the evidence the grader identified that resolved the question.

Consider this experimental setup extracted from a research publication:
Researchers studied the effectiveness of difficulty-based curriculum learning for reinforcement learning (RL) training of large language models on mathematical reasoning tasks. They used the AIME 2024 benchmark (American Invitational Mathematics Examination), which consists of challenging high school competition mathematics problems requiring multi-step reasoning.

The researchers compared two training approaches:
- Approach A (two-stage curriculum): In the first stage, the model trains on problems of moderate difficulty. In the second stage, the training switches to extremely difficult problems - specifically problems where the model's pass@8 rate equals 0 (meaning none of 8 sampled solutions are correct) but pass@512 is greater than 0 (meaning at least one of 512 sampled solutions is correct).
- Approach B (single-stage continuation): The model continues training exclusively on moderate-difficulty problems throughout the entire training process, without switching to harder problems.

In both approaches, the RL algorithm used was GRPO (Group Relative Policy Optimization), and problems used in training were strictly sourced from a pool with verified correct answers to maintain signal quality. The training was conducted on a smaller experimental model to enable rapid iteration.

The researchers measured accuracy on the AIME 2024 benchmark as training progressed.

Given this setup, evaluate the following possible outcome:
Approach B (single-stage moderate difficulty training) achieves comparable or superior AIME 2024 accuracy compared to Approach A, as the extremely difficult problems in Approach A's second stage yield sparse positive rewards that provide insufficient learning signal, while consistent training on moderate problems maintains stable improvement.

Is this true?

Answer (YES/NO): NO